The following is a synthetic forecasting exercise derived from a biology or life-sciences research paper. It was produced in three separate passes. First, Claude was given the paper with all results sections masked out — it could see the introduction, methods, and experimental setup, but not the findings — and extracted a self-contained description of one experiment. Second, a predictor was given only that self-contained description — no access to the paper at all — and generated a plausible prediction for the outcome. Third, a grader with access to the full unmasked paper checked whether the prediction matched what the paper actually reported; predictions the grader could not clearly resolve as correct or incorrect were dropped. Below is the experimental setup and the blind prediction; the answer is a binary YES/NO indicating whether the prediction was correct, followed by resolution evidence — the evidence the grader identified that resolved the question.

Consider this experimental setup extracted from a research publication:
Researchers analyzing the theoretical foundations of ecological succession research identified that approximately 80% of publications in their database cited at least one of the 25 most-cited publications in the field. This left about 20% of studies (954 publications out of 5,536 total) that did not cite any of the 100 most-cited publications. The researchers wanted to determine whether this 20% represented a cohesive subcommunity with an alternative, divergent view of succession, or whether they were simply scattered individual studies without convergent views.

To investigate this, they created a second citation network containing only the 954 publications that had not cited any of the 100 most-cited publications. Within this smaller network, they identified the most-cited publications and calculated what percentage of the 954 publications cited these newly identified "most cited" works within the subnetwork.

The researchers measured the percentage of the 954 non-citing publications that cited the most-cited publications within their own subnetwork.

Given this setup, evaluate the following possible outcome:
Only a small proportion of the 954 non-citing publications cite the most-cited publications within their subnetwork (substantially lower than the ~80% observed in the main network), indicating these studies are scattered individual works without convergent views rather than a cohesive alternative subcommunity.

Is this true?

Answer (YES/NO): YES